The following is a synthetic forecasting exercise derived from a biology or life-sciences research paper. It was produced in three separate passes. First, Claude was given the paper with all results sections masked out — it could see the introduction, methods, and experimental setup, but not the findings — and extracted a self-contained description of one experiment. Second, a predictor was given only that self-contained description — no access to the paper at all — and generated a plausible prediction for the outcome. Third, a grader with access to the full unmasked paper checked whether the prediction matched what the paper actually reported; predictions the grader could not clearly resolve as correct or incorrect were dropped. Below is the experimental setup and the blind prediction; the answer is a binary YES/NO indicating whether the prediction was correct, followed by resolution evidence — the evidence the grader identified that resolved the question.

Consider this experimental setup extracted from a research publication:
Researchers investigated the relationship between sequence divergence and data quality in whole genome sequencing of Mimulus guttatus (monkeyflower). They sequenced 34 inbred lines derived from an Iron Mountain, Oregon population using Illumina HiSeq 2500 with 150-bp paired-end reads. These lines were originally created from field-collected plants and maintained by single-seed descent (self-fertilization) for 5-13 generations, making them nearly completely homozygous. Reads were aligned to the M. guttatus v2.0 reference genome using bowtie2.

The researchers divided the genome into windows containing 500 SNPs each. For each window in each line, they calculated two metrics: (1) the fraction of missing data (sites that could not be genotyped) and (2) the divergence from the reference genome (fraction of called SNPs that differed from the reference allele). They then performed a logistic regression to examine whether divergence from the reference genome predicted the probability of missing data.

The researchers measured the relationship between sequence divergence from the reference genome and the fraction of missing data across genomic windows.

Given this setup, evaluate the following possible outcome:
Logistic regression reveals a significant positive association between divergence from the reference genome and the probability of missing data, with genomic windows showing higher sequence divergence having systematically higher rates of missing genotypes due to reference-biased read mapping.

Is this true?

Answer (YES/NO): YES